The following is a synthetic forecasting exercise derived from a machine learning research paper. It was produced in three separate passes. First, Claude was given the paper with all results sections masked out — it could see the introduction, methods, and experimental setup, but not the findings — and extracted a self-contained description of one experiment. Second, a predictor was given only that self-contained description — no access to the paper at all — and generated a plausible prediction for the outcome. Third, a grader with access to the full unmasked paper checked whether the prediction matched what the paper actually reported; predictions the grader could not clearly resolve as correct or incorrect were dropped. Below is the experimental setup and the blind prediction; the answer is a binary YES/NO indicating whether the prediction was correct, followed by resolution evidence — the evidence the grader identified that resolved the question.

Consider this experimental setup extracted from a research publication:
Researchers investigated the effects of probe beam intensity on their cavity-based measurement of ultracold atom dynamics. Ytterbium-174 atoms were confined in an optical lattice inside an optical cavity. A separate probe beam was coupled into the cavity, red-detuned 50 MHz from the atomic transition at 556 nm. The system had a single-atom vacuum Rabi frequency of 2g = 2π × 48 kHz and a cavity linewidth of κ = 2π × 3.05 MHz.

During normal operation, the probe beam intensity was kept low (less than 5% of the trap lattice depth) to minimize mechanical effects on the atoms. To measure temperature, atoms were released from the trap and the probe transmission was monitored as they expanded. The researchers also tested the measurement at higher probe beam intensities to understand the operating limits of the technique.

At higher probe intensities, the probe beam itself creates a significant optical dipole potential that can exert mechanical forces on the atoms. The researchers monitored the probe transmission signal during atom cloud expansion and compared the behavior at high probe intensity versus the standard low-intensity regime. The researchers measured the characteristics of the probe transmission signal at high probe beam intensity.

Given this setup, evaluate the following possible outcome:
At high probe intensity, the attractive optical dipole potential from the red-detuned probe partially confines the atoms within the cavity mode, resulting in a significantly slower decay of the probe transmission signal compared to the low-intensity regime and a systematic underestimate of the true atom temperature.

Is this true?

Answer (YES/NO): NO